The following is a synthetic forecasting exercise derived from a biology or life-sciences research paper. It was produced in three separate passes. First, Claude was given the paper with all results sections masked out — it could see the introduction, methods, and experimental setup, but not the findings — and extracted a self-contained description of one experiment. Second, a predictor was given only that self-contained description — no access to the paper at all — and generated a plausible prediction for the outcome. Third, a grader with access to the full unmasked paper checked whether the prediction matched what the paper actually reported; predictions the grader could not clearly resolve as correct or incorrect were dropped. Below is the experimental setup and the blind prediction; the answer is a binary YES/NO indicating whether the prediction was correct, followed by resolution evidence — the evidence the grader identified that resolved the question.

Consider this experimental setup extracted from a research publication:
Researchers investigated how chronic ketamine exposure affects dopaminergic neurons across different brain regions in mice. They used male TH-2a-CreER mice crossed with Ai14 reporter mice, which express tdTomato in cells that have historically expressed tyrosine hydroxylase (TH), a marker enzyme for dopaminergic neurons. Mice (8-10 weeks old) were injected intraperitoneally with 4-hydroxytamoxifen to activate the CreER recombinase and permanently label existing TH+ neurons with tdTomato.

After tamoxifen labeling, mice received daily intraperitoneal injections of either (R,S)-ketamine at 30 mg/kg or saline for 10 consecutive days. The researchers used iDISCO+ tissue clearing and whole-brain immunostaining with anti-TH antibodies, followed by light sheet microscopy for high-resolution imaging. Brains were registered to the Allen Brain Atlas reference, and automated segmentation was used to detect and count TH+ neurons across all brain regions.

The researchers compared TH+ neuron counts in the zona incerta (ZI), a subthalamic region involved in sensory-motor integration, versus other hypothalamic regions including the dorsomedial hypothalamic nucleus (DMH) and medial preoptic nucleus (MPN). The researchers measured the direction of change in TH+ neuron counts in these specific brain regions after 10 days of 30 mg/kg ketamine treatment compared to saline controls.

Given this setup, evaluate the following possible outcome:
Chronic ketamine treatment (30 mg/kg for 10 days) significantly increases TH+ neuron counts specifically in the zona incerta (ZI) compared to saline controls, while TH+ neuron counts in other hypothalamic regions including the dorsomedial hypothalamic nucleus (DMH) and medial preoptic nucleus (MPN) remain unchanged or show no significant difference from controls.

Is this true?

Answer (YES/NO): NO